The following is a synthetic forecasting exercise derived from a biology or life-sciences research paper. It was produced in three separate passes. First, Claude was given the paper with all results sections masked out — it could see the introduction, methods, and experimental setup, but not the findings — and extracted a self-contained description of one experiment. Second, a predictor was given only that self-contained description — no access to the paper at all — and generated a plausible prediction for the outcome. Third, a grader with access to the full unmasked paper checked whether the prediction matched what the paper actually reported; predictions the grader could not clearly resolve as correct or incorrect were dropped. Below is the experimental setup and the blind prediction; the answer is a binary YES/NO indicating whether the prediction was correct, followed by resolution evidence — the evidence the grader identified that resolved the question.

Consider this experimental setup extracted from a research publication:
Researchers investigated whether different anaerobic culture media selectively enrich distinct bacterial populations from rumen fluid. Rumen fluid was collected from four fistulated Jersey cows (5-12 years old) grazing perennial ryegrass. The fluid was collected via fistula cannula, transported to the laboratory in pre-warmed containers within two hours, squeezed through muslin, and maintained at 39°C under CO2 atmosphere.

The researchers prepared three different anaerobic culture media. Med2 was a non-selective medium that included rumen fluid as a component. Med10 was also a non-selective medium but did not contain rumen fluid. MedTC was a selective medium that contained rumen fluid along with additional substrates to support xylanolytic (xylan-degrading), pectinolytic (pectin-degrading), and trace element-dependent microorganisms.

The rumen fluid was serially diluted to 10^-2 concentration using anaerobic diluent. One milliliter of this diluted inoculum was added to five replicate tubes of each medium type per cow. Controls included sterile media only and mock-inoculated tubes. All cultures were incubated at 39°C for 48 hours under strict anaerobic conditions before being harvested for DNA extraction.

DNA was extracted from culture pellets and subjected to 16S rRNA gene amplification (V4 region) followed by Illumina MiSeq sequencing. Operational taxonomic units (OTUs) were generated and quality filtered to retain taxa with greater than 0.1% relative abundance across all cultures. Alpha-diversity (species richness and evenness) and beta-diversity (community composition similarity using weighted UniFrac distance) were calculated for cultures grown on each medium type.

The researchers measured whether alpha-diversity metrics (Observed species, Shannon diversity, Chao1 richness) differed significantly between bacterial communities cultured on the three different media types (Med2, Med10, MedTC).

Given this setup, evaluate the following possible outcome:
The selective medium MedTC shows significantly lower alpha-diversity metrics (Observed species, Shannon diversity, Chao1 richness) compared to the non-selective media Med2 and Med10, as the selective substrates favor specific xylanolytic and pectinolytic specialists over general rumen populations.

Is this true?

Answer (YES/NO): NO